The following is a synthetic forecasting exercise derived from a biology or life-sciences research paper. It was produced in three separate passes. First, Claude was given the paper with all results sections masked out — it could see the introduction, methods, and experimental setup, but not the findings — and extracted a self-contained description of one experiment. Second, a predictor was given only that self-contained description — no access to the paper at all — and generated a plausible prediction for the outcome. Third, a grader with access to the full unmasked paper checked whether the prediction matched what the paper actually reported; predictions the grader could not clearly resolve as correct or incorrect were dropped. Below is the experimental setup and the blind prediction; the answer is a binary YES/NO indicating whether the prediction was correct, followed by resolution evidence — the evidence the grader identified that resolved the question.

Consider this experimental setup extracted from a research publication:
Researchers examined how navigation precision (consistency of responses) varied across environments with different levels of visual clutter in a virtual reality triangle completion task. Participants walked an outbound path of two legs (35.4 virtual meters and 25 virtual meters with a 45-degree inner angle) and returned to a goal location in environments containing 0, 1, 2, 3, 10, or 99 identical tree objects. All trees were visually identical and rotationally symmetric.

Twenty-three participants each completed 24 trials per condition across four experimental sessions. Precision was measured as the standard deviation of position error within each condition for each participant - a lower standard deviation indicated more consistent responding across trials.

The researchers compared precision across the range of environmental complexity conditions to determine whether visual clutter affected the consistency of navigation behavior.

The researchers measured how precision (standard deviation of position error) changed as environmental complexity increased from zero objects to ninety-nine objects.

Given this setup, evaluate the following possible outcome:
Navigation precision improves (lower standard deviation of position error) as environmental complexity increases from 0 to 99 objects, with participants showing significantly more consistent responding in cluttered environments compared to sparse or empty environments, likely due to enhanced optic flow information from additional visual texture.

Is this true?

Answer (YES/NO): NO